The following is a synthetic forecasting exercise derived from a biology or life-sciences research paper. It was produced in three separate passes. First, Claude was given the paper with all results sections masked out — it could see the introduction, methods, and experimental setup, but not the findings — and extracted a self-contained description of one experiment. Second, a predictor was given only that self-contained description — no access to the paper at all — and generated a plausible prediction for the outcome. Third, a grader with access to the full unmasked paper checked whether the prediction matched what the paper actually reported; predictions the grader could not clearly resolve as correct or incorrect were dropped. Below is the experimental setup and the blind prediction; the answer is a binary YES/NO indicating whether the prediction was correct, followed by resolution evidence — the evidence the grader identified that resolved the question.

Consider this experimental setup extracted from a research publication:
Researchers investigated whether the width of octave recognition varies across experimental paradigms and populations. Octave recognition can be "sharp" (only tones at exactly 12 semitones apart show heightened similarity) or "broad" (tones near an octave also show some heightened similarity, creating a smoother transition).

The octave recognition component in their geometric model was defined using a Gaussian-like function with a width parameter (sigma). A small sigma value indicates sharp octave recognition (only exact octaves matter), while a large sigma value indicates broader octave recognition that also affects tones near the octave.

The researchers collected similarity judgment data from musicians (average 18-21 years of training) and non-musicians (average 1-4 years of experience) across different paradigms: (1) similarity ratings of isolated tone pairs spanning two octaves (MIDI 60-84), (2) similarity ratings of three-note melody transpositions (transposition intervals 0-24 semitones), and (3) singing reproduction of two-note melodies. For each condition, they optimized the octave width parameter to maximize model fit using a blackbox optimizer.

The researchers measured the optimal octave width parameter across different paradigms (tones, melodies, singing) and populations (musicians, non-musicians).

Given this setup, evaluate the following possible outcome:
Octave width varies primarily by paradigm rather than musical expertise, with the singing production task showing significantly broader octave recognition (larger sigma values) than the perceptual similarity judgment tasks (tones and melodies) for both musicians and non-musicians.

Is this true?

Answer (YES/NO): NO